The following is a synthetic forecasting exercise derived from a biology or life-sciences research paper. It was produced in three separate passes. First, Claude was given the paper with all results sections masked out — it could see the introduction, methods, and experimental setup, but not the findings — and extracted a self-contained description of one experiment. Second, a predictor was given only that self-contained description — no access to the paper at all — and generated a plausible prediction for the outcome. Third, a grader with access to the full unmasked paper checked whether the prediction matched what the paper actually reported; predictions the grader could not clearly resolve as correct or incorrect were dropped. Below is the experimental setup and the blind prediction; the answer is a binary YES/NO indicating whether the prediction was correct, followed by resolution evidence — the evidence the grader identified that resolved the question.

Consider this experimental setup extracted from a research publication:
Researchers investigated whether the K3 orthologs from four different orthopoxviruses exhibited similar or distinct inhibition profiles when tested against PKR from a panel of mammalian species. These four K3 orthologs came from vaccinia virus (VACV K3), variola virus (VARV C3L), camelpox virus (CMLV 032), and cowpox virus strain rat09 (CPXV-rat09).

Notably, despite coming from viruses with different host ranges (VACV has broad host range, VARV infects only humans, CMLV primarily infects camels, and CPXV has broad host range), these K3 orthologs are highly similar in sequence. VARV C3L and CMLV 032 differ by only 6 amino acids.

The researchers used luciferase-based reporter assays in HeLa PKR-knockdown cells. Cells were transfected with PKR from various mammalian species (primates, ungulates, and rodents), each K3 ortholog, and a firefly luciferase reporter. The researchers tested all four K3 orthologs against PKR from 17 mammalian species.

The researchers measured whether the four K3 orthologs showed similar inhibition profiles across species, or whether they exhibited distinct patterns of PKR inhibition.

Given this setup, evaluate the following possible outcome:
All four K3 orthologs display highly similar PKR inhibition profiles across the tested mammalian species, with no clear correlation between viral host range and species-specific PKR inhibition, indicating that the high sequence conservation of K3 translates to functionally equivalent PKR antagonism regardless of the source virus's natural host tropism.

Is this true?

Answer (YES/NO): NO